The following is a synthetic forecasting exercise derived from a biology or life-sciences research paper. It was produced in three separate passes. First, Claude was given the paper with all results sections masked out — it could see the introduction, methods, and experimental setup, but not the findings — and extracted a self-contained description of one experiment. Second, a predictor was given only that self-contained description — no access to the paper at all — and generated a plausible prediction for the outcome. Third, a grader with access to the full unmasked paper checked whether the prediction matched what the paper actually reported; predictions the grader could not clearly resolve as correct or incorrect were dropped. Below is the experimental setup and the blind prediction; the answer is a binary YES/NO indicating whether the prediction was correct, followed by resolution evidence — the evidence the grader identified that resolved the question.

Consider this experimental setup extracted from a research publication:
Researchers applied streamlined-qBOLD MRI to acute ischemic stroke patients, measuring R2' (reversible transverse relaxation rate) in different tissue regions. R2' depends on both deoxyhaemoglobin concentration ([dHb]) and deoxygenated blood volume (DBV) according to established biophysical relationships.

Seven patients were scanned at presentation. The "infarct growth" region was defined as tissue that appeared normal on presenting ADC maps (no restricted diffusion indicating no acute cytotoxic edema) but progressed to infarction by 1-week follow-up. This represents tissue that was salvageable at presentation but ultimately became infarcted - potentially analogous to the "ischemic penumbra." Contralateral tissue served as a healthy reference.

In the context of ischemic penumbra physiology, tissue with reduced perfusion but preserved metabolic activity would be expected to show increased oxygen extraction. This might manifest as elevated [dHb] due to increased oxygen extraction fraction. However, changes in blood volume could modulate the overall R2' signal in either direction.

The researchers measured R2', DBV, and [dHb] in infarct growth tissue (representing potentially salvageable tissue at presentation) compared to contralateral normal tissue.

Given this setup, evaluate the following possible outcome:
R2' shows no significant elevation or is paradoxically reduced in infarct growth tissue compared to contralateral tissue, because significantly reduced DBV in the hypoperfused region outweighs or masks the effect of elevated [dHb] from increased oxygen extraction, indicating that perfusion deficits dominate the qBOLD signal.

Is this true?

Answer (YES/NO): NO